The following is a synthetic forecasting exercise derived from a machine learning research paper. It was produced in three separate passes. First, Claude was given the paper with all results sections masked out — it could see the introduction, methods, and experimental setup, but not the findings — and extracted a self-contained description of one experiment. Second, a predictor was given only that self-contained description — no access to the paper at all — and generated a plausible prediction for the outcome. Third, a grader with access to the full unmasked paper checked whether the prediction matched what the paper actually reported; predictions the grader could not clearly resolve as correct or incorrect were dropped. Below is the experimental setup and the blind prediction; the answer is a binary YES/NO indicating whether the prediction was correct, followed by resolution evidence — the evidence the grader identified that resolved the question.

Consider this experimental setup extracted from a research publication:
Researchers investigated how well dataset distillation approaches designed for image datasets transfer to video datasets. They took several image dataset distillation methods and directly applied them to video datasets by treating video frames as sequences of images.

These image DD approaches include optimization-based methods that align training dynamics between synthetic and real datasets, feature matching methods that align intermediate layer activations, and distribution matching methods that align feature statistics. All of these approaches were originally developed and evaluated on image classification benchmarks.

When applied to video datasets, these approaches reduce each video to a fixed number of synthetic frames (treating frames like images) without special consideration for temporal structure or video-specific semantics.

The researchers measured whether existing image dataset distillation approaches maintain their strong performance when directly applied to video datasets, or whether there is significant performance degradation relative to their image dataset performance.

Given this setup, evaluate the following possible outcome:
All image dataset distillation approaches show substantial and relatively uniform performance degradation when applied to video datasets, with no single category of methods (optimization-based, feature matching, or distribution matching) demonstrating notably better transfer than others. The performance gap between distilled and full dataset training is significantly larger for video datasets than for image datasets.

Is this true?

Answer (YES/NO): NO